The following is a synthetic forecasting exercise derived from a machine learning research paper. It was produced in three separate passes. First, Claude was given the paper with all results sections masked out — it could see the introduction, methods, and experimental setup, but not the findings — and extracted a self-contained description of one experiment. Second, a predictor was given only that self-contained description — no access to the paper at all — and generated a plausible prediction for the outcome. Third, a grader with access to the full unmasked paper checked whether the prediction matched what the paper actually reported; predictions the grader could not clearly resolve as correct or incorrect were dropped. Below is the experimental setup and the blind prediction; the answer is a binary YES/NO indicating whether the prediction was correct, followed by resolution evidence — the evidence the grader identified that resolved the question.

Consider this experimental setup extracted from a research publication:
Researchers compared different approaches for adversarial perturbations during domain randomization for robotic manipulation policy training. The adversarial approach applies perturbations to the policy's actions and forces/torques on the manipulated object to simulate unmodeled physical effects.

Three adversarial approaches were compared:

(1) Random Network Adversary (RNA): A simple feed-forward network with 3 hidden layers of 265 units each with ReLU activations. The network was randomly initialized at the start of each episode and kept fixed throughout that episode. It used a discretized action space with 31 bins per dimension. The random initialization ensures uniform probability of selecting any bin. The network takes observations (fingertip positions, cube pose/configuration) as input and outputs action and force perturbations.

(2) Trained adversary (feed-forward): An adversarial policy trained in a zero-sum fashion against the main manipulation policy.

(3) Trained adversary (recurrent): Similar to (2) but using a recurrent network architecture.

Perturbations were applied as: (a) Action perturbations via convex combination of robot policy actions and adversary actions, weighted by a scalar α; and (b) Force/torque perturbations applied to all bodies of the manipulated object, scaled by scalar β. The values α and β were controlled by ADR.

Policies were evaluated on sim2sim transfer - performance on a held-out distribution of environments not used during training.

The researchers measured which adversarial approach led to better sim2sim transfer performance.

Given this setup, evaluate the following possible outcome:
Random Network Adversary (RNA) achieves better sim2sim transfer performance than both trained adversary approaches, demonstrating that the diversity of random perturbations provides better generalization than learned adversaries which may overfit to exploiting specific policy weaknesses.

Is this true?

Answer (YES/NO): YES